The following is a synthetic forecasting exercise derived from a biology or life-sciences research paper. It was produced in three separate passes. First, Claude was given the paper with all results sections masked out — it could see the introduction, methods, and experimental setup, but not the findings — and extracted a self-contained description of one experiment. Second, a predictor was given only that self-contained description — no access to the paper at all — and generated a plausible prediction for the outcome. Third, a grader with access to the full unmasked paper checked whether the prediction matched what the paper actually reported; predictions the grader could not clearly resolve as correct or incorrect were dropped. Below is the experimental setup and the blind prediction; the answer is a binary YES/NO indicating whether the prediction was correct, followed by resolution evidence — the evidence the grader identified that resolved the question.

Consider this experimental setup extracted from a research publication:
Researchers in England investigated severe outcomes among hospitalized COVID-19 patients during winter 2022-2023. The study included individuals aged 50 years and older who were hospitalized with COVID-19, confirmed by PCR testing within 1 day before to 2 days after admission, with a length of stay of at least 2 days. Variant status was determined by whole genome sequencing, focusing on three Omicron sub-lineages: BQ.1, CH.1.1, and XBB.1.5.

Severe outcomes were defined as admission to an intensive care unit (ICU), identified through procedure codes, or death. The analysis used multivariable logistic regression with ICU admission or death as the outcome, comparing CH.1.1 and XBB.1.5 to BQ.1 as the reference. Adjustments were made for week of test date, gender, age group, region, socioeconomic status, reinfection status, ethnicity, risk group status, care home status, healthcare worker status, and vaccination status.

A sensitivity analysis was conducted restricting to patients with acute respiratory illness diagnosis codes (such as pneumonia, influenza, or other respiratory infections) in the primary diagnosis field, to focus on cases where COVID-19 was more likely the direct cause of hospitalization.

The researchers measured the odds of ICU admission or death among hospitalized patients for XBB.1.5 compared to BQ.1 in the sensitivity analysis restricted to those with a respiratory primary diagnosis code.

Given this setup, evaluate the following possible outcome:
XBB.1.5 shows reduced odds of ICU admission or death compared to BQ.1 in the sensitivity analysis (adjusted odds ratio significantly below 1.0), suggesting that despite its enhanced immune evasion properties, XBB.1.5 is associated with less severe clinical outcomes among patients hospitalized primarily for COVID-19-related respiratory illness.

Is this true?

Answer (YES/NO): YES